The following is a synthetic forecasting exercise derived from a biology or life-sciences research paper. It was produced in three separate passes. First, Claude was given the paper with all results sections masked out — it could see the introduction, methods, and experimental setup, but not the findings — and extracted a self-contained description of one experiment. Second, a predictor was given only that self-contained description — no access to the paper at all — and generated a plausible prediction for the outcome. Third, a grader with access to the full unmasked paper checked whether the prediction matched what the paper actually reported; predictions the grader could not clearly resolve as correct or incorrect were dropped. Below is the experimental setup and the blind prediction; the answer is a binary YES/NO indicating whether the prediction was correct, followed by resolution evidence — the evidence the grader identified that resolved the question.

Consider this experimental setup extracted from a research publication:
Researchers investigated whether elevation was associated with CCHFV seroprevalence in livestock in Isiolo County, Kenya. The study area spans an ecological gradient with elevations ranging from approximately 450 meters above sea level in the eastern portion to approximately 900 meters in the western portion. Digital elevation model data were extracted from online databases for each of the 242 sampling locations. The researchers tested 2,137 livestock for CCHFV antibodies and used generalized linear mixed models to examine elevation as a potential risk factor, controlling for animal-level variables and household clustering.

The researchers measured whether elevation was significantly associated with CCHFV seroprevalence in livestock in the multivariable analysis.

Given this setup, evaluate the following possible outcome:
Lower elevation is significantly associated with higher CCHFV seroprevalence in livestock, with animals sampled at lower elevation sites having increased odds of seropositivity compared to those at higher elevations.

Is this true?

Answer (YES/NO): NO